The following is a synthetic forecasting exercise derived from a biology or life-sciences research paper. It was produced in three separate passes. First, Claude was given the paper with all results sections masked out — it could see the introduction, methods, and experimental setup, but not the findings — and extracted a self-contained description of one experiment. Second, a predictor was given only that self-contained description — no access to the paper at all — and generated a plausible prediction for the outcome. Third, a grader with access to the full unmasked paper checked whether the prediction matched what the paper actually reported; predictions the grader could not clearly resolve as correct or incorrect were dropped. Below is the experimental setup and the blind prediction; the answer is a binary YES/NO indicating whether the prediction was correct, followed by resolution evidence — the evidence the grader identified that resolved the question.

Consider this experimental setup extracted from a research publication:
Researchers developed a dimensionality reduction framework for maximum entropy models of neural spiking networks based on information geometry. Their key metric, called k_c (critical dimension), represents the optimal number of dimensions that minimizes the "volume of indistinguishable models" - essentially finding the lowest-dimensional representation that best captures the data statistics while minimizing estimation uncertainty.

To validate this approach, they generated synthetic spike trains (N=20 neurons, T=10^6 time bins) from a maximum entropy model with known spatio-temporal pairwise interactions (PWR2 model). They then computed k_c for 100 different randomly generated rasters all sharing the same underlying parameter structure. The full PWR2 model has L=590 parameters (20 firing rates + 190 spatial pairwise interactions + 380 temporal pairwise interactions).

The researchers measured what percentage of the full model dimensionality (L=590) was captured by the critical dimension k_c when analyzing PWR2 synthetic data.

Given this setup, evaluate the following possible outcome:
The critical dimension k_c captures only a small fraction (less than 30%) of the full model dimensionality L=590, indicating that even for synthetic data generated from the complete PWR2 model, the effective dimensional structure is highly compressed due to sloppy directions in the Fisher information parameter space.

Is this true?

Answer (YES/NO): NO